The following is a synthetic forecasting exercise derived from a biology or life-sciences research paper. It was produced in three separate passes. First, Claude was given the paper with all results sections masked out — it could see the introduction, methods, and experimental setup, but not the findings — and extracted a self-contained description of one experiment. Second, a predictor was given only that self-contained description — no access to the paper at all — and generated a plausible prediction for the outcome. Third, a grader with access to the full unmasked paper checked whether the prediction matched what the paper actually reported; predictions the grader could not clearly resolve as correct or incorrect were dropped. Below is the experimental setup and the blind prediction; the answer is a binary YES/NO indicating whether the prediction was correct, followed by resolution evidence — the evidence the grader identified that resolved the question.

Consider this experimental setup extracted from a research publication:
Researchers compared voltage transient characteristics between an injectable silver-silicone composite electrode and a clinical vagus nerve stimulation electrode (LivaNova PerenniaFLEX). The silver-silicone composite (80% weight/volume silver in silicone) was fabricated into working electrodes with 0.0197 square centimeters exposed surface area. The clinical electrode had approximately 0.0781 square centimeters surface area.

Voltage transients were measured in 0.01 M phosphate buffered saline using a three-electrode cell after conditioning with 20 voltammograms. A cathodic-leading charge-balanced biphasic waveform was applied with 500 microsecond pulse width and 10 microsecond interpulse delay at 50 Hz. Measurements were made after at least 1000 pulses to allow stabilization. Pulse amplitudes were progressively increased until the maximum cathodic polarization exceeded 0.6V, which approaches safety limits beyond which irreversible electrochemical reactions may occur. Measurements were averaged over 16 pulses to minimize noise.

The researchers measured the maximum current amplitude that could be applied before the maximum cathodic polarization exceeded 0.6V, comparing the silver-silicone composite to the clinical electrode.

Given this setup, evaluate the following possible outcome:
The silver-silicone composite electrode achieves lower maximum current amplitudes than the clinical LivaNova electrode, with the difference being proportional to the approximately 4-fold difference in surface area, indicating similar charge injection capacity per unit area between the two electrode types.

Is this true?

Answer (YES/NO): NO